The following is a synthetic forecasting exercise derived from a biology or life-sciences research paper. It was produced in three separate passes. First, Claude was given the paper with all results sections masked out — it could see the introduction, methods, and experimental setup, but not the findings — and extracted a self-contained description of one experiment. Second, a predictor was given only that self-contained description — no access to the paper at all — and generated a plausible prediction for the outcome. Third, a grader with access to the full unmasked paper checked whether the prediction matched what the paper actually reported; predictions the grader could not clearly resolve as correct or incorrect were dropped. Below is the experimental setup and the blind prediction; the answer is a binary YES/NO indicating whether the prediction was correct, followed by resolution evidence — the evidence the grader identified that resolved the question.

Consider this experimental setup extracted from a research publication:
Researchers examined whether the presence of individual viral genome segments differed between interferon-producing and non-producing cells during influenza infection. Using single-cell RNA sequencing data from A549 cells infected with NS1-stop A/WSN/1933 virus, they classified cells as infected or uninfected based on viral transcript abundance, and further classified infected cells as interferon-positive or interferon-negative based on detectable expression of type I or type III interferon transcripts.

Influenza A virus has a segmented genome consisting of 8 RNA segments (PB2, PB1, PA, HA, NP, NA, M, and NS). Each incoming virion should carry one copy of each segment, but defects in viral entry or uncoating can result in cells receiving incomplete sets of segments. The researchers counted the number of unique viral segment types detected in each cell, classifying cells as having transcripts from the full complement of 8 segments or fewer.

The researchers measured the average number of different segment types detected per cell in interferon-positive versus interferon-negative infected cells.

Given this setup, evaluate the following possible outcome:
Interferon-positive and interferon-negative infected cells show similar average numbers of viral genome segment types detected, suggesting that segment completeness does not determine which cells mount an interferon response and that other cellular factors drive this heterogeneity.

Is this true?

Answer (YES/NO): YES